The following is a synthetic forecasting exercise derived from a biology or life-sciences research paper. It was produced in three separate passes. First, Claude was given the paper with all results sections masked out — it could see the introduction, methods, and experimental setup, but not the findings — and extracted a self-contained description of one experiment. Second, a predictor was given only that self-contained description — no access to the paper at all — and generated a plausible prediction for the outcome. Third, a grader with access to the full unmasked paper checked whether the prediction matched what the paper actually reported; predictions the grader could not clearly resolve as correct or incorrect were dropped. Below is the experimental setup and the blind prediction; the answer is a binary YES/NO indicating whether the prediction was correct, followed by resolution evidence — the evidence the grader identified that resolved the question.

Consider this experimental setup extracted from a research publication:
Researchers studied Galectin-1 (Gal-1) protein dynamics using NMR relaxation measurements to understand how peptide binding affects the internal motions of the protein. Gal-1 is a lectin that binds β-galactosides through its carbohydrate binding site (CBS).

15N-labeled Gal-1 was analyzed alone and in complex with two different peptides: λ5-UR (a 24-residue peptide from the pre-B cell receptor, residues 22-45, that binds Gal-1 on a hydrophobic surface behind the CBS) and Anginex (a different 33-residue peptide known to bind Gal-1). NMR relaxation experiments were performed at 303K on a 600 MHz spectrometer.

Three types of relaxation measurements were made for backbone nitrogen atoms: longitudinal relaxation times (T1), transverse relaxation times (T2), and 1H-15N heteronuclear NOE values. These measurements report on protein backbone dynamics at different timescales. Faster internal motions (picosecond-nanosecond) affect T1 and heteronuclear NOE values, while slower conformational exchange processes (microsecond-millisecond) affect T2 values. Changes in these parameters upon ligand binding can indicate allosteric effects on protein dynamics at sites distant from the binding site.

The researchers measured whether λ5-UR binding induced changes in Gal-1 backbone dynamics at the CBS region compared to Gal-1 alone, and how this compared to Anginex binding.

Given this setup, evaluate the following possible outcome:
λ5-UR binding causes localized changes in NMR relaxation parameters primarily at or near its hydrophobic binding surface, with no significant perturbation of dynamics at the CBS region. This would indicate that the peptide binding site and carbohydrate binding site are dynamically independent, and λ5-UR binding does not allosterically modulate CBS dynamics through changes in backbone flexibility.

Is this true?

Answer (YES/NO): NO